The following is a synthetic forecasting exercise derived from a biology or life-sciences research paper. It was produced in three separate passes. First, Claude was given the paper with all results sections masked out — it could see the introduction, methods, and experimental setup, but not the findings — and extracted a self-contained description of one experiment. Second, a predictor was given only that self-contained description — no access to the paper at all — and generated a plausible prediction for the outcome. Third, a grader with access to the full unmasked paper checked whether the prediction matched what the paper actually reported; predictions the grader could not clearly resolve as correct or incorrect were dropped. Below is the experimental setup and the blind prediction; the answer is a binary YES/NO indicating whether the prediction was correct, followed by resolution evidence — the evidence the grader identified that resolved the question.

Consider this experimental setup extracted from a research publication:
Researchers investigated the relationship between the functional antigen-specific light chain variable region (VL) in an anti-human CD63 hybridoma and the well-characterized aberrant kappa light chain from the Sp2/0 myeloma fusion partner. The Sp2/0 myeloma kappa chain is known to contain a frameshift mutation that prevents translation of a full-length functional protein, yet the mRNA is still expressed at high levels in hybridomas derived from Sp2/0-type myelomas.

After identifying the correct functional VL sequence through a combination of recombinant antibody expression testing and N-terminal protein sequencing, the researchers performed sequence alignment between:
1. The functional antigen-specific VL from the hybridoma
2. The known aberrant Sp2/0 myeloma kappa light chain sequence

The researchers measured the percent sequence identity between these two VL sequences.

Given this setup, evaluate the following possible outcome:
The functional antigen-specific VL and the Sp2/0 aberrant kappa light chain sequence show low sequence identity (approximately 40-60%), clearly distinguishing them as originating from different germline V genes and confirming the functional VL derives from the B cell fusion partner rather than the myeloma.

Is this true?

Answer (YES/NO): NO